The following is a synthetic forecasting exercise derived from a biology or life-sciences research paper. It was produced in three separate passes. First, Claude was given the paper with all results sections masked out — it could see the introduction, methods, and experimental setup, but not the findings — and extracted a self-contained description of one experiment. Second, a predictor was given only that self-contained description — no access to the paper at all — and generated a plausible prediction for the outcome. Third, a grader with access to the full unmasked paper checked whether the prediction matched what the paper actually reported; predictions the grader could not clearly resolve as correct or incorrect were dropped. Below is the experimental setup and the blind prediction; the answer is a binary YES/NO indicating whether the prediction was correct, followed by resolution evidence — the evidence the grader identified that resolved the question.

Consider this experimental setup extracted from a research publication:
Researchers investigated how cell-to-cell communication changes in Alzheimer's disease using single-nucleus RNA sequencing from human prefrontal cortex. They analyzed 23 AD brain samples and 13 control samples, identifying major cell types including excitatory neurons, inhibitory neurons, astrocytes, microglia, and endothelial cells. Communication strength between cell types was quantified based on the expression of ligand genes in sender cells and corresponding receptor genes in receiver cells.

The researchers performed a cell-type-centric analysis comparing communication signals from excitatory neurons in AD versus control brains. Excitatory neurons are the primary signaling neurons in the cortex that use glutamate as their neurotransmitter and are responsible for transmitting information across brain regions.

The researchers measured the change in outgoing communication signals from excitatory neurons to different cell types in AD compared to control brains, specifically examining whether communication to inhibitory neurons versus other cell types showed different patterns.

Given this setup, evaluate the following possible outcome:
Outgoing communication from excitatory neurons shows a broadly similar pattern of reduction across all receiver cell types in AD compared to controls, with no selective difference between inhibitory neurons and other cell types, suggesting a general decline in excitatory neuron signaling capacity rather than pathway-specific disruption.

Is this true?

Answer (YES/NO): NO